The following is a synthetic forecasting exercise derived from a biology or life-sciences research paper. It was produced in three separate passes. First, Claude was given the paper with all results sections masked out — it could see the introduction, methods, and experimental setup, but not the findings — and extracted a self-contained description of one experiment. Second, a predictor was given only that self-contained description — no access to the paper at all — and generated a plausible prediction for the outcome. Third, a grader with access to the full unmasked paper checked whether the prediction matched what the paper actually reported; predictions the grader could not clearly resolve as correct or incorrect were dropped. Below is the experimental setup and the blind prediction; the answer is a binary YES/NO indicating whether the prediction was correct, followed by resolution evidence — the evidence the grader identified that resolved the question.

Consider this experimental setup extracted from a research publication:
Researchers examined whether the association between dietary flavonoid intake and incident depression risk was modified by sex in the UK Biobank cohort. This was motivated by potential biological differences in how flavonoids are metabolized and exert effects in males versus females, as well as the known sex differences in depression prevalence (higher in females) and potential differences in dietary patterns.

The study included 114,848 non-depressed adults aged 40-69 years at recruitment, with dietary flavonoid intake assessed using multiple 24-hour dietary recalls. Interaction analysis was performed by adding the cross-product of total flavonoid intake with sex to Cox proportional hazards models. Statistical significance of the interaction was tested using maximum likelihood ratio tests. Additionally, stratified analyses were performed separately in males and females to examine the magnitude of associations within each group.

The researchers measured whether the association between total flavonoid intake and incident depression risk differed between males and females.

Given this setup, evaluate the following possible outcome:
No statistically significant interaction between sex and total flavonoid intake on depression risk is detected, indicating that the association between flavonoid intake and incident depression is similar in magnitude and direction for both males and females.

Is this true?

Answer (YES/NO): NO